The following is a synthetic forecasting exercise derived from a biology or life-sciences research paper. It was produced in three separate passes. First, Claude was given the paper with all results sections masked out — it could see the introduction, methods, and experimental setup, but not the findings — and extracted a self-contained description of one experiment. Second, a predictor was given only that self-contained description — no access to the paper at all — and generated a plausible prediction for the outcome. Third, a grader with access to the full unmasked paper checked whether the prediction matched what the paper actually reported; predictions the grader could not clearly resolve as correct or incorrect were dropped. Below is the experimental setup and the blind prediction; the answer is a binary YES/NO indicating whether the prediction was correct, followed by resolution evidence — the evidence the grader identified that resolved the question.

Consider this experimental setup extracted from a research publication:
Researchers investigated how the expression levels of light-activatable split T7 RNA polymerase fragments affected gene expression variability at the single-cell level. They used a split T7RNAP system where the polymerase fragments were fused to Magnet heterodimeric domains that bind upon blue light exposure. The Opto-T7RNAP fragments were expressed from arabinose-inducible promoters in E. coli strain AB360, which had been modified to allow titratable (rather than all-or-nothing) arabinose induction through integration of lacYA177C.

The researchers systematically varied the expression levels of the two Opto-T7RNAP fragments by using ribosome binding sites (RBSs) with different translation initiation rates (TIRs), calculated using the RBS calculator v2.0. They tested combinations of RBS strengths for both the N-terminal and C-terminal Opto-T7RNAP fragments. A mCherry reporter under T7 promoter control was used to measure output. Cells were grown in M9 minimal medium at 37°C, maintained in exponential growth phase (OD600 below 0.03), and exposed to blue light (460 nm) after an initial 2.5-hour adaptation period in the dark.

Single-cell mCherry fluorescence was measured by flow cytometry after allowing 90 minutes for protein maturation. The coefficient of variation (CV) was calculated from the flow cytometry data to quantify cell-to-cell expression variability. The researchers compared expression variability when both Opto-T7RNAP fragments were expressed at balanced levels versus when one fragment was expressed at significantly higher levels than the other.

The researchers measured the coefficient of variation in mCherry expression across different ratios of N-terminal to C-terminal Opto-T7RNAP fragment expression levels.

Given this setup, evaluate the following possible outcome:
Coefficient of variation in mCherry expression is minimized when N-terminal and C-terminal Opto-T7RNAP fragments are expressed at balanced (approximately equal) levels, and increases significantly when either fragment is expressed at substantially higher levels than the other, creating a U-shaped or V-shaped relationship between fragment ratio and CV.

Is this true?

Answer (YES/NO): NO